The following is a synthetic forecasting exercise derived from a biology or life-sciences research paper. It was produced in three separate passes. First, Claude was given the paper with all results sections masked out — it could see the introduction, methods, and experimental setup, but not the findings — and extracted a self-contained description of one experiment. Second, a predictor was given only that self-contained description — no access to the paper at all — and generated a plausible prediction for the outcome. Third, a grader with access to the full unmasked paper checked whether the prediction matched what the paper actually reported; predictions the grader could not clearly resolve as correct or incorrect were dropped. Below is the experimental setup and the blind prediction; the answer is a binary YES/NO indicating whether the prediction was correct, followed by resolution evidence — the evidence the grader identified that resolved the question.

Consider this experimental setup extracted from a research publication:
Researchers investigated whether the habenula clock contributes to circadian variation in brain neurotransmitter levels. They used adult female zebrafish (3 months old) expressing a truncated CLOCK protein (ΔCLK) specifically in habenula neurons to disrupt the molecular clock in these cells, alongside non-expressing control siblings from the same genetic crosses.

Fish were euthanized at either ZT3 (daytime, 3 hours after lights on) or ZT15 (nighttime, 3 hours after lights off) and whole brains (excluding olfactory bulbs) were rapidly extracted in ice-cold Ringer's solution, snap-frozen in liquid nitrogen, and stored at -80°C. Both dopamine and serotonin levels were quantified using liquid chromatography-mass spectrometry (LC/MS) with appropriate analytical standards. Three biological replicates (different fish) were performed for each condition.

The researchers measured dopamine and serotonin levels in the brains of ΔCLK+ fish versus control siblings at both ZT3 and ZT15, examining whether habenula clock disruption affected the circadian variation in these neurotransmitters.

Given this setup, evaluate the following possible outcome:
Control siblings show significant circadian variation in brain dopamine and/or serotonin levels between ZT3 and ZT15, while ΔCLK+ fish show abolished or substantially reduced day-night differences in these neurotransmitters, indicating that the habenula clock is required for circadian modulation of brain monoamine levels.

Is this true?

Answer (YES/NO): YES